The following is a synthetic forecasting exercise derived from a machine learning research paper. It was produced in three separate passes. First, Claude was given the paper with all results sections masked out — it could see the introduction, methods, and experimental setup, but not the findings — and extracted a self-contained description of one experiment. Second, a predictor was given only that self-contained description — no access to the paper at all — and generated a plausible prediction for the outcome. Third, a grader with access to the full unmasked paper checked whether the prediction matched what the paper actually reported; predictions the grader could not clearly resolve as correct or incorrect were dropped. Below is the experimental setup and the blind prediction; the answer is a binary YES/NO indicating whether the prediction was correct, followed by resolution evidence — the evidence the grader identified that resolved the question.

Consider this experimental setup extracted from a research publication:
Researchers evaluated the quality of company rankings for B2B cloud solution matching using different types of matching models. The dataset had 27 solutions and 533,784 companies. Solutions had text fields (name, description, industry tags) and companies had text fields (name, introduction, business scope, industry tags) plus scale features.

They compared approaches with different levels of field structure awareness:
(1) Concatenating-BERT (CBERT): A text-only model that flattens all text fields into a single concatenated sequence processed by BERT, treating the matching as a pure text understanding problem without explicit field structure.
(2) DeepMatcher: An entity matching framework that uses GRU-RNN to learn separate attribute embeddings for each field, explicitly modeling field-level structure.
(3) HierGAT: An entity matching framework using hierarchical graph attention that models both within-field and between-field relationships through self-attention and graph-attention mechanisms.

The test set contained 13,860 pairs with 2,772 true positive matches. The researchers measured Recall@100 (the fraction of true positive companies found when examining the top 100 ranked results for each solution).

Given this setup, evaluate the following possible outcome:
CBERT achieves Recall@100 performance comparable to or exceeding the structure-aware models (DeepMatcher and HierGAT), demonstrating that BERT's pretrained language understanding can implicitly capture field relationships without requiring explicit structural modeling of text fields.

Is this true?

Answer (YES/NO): NO